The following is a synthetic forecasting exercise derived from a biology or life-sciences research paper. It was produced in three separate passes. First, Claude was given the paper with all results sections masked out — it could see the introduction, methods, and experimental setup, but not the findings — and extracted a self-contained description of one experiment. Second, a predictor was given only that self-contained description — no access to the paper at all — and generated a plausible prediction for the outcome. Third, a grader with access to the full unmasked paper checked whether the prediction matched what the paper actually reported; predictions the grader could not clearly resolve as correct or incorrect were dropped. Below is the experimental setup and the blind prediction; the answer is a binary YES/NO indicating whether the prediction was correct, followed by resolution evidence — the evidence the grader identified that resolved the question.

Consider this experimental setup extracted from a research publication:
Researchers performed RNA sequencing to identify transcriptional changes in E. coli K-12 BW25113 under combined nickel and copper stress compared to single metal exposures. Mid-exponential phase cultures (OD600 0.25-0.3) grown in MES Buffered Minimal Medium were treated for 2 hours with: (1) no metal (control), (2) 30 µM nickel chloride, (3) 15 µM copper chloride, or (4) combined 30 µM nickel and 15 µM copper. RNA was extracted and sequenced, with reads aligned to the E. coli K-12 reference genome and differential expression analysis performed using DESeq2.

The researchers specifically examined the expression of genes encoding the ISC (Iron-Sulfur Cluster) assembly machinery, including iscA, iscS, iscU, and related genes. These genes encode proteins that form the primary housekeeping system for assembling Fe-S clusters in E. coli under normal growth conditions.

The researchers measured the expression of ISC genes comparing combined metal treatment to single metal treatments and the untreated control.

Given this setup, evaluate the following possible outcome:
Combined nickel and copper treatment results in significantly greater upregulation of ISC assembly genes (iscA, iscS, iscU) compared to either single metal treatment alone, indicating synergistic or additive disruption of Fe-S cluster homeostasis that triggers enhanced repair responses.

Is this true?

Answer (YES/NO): YES